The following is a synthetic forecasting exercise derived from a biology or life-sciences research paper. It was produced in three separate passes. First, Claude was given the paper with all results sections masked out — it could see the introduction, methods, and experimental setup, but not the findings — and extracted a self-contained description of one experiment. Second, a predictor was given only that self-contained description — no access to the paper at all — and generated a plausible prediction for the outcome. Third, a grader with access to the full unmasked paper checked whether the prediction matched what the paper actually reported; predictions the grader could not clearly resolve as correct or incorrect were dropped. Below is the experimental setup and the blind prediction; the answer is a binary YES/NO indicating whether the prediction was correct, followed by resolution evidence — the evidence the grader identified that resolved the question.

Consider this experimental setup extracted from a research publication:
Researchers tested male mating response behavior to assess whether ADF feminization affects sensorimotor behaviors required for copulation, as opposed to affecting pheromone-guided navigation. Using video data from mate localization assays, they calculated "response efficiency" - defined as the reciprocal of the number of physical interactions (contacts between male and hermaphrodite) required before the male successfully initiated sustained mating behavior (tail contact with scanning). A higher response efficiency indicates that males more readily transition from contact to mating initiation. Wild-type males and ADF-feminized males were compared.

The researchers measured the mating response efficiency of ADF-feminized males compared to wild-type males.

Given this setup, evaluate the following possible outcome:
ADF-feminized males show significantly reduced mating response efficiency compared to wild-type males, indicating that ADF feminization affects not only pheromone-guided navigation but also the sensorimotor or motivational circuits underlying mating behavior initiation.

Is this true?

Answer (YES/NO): NO